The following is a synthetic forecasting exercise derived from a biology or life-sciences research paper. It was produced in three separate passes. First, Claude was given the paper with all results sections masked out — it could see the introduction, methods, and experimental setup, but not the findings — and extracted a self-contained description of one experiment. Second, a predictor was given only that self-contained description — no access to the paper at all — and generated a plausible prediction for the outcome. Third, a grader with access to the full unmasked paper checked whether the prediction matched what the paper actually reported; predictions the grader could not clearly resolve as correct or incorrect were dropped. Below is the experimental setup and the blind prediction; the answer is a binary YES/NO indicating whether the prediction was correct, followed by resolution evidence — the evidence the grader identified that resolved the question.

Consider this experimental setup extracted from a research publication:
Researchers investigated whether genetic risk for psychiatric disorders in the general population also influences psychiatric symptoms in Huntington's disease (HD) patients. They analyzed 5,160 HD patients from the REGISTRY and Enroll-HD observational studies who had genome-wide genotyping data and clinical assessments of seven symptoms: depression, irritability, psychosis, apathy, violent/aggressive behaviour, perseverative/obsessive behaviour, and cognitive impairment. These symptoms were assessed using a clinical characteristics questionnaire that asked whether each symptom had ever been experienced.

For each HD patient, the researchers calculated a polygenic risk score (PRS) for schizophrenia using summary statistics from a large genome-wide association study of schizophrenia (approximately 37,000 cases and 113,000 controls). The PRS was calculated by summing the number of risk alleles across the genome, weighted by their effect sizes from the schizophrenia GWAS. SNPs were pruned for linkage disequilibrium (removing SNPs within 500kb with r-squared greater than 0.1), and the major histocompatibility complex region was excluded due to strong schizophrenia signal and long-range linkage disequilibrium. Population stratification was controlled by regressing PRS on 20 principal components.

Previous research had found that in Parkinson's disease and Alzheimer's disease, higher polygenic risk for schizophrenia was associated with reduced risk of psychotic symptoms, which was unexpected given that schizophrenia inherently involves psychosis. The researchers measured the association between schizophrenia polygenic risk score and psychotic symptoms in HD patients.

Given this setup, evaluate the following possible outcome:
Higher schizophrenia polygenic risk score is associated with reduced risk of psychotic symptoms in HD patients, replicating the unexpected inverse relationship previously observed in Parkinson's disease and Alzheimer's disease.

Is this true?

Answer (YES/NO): NO